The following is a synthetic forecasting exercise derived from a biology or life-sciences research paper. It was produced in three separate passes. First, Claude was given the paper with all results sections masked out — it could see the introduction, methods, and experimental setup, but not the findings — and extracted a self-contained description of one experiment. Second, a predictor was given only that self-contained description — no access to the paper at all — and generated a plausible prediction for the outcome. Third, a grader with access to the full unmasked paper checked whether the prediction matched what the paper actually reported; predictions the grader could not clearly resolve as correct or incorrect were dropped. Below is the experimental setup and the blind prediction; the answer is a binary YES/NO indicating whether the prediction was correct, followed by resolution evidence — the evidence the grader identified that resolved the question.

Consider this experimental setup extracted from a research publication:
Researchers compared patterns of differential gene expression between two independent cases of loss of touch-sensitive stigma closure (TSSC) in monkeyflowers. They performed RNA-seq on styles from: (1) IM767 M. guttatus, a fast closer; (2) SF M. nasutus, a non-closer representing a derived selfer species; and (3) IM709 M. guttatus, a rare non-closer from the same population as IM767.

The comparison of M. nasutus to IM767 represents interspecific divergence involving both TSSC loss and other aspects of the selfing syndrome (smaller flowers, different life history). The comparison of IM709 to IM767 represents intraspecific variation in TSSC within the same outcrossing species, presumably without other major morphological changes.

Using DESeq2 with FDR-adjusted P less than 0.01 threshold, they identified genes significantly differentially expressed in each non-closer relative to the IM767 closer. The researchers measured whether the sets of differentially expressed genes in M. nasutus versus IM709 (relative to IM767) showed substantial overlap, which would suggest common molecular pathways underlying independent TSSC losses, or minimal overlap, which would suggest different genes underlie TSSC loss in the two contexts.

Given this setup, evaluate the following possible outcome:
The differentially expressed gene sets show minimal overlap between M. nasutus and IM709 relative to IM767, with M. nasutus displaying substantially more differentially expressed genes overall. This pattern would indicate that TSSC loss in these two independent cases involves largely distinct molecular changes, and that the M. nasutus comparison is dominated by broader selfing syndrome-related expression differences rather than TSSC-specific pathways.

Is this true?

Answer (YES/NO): NO